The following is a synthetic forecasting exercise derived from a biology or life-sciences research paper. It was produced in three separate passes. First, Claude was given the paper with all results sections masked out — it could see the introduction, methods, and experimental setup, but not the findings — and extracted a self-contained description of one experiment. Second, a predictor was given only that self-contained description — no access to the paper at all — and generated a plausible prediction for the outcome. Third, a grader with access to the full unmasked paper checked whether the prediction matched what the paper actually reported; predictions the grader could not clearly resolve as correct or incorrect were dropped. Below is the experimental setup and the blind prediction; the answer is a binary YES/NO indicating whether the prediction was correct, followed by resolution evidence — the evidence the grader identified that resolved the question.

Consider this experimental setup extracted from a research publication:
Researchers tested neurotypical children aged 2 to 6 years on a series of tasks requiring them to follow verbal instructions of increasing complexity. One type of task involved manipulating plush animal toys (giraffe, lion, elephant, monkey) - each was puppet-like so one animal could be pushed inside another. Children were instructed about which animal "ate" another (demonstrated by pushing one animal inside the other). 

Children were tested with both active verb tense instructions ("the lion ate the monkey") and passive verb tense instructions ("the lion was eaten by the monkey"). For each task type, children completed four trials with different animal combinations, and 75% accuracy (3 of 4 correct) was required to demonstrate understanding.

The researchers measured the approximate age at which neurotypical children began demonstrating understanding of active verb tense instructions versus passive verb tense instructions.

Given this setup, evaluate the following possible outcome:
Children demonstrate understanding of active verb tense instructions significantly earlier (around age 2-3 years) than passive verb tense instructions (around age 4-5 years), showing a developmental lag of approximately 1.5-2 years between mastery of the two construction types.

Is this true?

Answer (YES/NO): NO